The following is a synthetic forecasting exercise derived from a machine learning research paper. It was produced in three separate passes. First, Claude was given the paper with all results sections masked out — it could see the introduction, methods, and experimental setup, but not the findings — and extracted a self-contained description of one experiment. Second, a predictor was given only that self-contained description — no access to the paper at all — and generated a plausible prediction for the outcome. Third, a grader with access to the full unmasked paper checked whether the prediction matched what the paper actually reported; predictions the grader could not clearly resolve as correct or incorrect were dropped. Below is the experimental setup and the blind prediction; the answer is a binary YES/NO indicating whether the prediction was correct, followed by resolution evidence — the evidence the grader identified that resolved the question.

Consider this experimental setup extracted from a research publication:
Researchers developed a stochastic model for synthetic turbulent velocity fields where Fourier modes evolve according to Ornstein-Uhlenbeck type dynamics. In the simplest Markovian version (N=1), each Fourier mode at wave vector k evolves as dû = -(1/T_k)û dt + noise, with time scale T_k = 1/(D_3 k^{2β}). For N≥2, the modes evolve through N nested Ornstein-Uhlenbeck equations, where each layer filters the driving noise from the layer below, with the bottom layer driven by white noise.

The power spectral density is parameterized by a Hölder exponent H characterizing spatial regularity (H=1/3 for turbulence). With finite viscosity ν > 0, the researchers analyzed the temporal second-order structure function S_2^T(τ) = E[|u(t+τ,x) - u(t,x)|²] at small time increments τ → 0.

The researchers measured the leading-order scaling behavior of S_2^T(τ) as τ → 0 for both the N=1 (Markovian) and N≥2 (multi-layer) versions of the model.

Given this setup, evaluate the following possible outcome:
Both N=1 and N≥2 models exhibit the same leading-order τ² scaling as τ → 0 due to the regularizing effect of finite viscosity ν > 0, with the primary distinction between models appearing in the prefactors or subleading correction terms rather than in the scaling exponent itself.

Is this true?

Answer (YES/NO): NO